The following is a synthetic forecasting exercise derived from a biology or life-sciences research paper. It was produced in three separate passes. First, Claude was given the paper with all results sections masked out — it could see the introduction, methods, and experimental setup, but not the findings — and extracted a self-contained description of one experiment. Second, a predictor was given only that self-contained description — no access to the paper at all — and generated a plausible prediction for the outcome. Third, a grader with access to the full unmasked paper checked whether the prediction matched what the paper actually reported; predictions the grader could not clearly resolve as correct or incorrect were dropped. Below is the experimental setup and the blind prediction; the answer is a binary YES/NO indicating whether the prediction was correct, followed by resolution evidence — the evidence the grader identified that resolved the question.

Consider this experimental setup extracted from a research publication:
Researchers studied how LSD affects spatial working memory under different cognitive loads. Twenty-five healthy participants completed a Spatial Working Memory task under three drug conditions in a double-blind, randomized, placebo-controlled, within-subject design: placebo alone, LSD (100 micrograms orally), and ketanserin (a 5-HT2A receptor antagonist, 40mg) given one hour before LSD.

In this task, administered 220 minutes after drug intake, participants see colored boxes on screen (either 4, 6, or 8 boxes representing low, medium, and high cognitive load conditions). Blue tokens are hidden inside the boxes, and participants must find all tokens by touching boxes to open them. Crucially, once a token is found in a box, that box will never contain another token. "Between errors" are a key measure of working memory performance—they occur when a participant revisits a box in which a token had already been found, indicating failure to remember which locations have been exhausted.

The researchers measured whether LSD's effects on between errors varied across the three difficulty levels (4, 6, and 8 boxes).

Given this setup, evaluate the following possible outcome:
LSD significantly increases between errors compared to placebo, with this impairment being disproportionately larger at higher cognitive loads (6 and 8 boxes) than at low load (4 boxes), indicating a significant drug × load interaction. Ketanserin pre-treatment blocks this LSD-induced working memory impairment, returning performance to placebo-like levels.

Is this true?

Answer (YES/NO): YES